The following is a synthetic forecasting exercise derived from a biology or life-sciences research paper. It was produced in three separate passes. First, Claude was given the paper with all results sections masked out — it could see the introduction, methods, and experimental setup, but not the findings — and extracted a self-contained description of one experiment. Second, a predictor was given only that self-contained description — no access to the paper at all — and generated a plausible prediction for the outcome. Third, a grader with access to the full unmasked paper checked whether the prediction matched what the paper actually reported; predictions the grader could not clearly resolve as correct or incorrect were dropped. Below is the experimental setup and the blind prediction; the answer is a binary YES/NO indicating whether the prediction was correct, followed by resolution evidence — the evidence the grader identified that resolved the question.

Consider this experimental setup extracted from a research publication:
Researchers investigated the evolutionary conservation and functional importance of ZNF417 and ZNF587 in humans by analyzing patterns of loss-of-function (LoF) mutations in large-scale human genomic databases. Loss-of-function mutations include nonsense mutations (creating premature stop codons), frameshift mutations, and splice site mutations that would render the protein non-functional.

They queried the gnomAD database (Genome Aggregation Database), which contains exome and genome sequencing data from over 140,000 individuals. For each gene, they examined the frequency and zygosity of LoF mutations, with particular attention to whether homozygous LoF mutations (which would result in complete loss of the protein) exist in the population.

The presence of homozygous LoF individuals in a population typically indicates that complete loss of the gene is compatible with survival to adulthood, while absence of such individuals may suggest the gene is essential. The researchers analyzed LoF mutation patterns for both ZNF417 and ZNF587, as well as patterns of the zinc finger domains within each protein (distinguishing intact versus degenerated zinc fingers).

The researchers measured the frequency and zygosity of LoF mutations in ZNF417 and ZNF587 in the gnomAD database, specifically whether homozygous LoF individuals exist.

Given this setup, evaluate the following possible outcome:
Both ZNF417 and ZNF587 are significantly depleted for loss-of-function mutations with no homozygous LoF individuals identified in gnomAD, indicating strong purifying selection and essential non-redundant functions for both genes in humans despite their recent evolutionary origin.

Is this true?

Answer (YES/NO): NO